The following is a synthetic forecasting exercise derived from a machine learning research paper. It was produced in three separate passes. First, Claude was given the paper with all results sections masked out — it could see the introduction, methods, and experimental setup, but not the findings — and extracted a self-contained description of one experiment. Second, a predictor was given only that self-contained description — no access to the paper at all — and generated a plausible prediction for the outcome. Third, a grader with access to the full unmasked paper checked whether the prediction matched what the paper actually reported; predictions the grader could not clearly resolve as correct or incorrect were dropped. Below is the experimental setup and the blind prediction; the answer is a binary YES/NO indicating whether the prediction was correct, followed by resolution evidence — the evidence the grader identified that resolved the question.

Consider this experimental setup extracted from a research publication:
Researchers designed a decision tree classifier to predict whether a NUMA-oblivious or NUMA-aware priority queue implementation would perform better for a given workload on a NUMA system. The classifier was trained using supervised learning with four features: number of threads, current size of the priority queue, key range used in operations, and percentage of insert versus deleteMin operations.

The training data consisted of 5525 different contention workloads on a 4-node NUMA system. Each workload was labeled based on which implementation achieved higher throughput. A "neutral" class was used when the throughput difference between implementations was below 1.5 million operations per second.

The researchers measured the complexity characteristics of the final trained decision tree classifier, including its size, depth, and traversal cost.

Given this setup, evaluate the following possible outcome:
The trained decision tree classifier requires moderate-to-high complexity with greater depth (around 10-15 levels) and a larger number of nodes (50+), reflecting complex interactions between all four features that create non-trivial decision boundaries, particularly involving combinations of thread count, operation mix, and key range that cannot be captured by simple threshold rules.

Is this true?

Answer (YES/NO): NO